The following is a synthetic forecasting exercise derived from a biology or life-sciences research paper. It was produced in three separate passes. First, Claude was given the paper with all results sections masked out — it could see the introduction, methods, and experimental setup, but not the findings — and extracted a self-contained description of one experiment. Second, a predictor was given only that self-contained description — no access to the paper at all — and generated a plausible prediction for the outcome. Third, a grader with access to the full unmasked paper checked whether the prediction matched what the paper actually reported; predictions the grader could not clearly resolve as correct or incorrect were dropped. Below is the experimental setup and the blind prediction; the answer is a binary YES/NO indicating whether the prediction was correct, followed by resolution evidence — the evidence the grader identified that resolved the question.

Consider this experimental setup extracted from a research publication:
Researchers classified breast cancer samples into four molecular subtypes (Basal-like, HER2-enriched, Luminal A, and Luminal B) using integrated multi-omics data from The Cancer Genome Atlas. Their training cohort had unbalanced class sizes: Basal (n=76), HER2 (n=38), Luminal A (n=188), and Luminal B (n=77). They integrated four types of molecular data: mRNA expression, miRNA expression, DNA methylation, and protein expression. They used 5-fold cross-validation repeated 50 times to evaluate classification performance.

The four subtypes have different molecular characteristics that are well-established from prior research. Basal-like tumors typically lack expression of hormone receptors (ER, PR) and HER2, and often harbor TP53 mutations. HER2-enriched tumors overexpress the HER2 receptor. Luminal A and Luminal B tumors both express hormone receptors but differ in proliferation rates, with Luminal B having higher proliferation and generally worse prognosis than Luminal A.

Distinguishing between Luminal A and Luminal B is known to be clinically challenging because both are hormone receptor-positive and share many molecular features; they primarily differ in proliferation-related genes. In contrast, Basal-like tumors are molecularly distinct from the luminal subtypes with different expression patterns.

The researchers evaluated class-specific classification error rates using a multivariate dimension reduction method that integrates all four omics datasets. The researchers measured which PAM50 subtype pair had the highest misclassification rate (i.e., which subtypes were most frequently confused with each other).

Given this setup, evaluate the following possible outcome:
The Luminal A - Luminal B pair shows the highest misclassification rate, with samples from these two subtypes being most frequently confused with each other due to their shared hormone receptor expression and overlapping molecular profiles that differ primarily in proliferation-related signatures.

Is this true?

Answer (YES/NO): YES